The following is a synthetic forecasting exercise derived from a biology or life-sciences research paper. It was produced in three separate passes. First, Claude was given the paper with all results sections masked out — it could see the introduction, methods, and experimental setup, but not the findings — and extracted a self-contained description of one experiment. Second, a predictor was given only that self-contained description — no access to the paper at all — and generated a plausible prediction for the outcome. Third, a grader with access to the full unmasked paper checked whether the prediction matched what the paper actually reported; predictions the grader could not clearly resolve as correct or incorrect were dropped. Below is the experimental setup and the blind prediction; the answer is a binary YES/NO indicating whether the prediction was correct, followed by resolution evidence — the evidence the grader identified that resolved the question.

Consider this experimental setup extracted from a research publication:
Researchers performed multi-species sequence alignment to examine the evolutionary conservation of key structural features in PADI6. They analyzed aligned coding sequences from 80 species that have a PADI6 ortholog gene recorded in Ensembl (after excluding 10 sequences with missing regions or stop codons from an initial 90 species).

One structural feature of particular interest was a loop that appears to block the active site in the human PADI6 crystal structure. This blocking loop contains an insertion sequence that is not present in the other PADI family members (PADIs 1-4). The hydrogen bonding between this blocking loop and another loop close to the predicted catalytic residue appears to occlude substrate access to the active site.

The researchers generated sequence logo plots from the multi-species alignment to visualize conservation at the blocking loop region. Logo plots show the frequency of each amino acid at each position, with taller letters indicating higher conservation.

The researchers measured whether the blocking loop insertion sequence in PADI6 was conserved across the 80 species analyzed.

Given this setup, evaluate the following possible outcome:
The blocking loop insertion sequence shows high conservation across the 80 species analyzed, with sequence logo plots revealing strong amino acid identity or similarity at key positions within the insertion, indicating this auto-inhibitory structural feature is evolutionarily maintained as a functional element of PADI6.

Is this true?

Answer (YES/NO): YES